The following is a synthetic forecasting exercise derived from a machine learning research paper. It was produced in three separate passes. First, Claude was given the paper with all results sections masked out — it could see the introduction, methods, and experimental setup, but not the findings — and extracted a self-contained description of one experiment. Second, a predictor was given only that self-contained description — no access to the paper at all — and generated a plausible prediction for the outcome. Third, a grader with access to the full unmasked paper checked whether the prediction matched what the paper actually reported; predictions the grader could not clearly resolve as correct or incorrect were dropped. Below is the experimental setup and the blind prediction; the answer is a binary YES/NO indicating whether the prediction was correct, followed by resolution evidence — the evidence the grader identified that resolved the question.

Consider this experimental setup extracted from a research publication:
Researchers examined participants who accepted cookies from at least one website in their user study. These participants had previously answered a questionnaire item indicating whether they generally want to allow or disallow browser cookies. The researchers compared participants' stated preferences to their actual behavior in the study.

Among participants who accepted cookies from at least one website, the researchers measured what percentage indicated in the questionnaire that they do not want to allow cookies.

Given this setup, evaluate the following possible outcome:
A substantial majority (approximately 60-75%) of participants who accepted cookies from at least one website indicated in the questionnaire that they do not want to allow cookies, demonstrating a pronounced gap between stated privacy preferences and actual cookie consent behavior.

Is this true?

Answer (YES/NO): NO